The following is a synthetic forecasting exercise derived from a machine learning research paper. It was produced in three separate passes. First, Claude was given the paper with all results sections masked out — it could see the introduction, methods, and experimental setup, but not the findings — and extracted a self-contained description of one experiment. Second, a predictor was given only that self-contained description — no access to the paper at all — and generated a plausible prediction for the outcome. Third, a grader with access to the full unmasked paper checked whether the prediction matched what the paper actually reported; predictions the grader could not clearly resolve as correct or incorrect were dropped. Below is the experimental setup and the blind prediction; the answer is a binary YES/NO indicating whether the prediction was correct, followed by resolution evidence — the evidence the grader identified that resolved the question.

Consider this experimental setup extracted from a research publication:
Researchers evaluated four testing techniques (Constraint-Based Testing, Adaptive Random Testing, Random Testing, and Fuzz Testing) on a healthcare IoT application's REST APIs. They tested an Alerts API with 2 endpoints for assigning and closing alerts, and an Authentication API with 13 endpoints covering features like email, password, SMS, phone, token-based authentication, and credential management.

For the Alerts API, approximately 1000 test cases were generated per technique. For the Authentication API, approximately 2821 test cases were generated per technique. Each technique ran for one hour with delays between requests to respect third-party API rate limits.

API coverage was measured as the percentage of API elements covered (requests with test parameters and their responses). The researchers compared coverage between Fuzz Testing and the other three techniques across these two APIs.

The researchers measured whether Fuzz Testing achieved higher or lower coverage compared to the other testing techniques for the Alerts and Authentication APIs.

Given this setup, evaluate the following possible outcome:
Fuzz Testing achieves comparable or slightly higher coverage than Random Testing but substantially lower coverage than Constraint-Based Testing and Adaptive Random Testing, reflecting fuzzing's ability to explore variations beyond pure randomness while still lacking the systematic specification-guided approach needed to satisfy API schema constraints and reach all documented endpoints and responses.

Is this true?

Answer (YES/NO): NO